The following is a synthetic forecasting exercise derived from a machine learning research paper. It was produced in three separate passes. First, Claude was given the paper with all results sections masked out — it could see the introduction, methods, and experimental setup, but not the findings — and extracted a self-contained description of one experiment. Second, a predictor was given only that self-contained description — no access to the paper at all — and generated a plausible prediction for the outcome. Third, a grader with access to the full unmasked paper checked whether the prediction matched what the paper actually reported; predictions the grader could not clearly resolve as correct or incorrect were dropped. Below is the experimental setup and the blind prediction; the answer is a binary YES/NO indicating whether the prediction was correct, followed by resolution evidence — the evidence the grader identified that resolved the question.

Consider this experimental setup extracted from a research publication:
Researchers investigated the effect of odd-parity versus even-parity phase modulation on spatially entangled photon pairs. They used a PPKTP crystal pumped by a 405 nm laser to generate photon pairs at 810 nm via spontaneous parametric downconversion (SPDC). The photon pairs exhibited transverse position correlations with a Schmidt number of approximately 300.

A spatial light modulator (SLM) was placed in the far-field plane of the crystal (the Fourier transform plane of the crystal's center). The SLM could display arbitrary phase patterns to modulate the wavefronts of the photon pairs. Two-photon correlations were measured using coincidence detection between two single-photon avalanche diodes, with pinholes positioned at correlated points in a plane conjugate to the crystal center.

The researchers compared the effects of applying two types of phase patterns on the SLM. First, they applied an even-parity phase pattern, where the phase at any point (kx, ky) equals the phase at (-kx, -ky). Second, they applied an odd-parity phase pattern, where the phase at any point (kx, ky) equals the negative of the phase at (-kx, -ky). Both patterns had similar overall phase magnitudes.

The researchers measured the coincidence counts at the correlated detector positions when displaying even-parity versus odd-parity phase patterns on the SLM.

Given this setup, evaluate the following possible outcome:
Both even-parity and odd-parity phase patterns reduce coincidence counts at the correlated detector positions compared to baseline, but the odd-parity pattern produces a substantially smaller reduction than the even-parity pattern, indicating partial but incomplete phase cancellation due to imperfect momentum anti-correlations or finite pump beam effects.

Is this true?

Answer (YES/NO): NO